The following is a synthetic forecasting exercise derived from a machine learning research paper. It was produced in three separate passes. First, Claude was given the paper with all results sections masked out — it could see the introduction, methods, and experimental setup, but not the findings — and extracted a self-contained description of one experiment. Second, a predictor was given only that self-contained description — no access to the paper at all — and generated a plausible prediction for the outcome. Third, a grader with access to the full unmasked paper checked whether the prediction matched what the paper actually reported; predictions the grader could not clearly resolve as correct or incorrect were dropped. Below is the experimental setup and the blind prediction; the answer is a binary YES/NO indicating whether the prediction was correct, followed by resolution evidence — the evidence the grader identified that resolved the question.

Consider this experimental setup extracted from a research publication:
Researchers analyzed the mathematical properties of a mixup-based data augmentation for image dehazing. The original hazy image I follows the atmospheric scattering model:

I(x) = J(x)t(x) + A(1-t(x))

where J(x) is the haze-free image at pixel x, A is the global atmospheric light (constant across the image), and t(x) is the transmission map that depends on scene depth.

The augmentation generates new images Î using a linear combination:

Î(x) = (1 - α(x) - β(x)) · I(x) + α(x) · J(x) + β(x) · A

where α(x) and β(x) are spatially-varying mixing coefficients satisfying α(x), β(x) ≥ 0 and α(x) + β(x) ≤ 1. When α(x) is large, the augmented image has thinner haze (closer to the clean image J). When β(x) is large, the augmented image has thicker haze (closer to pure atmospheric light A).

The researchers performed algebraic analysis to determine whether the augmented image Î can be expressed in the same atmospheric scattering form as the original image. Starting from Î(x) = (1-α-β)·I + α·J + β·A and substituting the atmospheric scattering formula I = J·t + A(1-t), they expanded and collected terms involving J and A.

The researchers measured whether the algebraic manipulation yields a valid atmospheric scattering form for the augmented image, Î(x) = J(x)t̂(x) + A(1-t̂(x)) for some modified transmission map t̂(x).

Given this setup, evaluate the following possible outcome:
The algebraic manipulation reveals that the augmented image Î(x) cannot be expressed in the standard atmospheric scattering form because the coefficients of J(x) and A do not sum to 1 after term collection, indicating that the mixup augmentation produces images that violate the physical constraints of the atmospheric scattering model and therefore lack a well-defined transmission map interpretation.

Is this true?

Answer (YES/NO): NO